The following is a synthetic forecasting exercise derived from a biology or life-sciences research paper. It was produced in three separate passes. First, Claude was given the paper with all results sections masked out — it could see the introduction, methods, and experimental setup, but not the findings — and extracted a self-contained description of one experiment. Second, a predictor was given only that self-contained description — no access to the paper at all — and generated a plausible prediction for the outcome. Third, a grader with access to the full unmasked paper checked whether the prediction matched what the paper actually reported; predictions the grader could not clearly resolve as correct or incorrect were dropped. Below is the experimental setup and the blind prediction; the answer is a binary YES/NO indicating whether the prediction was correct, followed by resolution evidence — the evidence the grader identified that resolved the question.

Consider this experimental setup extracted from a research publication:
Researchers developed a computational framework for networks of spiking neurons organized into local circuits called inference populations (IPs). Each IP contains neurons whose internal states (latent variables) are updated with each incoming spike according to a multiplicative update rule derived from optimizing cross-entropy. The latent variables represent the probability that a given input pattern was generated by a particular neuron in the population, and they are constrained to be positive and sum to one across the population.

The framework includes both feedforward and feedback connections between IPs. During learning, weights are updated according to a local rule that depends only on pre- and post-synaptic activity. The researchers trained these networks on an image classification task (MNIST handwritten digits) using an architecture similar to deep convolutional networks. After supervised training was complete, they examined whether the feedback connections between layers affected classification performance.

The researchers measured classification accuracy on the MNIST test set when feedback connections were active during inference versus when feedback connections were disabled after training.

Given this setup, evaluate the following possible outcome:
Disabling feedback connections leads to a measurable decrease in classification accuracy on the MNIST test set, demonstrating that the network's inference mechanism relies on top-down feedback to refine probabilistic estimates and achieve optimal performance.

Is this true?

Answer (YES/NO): NO